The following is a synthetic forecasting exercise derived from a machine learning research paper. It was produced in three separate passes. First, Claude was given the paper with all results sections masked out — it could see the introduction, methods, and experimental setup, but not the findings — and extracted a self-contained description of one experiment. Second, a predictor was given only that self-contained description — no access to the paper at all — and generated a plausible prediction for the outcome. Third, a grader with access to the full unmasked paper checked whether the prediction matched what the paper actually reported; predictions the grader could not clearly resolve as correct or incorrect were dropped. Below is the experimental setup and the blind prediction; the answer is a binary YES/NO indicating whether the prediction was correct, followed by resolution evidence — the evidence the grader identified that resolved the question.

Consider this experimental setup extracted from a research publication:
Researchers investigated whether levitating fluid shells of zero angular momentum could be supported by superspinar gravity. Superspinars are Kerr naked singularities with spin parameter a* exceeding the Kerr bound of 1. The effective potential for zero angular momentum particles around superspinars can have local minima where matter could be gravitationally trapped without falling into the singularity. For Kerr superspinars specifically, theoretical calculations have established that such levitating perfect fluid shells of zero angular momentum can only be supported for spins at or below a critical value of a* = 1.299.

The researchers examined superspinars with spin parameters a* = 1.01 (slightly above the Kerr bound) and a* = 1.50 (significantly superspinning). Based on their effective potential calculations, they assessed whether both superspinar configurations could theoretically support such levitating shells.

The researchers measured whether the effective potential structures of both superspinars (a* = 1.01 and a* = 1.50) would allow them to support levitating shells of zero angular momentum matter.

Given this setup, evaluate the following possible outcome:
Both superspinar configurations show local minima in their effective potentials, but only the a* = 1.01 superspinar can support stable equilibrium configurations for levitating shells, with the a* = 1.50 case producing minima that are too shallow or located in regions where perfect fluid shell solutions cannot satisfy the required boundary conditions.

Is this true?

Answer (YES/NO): NO